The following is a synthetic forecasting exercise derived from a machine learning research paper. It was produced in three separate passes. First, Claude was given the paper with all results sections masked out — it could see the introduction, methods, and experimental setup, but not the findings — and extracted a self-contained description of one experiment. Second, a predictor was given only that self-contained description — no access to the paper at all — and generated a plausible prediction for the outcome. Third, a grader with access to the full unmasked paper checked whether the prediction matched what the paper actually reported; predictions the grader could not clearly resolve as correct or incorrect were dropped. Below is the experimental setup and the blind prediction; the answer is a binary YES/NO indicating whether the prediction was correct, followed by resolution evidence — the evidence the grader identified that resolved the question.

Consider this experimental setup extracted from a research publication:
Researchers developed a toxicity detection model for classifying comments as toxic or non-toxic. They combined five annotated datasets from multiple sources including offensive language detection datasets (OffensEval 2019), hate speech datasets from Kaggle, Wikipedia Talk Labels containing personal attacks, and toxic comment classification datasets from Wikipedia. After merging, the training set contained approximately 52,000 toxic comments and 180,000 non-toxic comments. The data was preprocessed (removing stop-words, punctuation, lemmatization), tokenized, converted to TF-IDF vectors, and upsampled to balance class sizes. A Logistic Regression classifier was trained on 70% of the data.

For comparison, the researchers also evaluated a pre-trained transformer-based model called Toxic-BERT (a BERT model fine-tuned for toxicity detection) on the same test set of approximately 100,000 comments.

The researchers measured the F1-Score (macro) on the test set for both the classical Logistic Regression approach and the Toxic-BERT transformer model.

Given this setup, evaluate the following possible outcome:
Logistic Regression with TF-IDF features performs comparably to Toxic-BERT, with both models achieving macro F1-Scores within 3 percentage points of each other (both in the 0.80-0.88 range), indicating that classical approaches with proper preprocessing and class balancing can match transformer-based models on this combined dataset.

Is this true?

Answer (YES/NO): NO